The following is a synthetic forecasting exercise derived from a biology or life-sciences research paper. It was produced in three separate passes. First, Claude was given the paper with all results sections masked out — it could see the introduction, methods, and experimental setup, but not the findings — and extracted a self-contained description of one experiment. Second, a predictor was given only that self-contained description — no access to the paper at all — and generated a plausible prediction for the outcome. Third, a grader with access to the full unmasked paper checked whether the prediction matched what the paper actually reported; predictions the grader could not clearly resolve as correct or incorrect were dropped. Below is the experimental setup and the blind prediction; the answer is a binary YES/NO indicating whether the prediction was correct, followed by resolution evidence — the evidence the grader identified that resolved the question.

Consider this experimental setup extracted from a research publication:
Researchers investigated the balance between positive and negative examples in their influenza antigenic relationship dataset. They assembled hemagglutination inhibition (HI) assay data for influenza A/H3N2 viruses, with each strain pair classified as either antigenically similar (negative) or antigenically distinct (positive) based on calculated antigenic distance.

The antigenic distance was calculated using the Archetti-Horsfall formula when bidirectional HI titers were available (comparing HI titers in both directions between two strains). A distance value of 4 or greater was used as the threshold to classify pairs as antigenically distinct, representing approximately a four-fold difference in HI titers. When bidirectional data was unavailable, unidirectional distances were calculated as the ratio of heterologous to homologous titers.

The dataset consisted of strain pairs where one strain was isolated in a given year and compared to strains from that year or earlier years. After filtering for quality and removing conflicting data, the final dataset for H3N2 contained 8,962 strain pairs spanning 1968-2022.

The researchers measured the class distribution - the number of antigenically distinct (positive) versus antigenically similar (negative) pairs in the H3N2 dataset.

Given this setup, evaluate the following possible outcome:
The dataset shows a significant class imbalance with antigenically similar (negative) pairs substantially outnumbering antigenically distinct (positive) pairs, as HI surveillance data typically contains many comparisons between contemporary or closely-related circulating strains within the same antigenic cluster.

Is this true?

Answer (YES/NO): NO